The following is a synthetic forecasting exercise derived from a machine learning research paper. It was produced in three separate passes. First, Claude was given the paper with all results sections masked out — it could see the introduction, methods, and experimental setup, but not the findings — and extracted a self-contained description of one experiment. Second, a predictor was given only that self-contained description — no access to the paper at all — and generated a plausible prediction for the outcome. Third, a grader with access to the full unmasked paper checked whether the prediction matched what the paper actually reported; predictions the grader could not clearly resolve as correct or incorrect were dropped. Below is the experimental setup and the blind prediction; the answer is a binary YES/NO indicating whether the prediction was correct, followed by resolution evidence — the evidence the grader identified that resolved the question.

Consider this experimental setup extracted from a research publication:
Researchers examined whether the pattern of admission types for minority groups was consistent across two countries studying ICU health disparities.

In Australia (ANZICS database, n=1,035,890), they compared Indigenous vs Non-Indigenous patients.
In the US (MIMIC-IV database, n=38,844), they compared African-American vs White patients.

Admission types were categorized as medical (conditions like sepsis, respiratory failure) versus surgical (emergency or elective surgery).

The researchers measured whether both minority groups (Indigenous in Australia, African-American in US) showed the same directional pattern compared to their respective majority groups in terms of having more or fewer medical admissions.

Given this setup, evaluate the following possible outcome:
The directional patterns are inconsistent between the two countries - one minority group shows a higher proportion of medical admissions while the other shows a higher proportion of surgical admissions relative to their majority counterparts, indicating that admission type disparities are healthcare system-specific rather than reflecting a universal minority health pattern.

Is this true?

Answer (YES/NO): NO